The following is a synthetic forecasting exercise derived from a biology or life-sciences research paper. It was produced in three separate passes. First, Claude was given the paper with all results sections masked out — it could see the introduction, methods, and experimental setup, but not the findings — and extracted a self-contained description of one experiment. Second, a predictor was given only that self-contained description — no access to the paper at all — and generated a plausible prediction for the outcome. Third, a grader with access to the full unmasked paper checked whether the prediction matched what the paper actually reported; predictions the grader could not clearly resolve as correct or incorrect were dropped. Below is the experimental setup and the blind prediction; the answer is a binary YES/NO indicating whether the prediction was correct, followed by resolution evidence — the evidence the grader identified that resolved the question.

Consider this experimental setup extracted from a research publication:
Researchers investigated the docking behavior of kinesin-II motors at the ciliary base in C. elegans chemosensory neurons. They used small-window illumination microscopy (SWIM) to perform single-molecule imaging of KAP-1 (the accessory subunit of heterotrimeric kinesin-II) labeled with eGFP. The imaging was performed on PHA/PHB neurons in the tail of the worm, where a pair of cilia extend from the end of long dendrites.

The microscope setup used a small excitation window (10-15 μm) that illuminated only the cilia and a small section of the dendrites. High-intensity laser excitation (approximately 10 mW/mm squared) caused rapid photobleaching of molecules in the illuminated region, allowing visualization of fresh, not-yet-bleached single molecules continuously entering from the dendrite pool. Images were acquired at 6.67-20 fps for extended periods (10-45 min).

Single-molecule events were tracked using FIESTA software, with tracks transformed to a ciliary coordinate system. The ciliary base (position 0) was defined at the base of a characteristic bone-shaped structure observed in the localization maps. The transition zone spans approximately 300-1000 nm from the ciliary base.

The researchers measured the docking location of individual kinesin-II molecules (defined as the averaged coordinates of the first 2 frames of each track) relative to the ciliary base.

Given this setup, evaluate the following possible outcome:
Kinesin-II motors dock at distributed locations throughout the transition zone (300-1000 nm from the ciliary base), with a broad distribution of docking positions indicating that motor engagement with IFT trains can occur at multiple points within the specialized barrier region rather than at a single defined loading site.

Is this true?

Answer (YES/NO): NO